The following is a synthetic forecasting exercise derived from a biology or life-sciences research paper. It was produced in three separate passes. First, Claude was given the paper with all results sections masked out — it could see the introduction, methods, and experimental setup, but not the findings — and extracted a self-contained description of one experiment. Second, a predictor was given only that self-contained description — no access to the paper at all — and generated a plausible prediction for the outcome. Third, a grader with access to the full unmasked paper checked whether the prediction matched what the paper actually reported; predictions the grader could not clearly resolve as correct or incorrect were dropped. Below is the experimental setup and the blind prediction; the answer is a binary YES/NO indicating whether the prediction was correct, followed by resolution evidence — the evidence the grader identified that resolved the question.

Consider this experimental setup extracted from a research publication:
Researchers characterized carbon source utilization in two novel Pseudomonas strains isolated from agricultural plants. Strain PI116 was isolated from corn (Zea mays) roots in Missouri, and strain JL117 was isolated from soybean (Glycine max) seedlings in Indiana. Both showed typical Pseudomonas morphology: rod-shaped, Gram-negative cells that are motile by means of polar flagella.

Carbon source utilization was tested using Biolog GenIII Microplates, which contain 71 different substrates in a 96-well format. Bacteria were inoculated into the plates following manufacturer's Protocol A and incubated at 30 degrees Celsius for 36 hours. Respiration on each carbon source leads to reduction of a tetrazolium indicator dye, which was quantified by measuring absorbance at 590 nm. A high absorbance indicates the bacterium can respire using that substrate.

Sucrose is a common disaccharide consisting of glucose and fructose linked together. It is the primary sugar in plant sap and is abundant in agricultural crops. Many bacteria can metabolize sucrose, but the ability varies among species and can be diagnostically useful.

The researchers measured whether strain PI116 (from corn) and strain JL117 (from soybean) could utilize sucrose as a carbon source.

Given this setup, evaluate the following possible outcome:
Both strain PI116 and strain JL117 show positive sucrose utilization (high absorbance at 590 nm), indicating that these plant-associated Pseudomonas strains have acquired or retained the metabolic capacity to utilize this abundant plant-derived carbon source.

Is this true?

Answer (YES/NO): NO